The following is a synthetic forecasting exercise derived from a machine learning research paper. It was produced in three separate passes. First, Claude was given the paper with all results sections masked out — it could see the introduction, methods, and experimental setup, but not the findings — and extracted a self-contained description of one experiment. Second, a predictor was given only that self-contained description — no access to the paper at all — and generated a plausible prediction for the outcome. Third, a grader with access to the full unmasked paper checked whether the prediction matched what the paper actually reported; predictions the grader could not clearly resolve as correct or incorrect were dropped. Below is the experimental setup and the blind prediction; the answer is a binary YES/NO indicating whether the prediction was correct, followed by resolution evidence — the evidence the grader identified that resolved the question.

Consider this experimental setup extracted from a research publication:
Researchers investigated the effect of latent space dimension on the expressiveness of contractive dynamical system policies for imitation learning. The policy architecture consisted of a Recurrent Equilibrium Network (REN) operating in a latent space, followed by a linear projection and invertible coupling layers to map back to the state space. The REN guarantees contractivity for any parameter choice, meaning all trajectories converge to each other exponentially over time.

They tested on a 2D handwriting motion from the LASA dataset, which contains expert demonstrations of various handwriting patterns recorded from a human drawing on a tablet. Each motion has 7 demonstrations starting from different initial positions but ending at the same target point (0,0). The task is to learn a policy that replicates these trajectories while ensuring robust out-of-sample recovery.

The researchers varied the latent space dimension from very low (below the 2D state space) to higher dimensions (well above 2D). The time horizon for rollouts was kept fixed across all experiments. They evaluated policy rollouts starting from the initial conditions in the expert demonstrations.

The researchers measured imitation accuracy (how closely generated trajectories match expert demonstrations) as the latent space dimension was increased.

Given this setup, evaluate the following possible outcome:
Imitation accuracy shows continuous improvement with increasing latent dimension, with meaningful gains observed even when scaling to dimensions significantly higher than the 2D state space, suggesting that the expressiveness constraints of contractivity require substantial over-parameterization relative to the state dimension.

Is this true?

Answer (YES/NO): YES